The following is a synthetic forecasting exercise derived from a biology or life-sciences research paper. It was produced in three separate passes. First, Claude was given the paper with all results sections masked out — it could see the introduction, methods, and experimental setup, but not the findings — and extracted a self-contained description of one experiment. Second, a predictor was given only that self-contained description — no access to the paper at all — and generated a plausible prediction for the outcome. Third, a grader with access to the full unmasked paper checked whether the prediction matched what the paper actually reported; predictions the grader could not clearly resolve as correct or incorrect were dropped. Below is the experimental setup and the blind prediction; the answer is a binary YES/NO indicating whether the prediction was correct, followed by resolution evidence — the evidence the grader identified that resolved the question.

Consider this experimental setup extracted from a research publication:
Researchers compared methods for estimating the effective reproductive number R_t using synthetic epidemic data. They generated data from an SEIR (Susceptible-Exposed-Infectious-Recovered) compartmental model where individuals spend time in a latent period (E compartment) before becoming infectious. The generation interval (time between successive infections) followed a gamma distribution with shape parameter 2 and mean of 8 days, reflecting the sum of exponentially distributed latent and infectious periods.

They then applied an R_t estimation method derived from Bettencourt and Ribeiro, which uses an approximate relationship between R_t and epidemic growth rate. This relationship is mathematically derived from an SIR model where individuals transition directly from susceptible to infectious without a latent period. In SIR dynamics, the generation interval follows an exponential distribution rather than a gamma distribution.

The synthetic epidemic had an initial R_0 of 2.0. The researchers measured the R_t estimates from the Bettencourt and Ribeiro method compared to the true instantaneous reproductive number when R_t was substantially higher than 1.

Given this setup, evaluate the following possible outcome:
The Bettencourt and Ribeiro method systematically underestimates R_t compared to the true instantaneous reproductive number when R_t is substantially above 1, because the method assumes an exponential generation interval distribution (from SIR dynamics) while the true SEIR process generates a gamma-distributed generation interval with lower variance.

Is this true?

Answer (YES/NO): YES